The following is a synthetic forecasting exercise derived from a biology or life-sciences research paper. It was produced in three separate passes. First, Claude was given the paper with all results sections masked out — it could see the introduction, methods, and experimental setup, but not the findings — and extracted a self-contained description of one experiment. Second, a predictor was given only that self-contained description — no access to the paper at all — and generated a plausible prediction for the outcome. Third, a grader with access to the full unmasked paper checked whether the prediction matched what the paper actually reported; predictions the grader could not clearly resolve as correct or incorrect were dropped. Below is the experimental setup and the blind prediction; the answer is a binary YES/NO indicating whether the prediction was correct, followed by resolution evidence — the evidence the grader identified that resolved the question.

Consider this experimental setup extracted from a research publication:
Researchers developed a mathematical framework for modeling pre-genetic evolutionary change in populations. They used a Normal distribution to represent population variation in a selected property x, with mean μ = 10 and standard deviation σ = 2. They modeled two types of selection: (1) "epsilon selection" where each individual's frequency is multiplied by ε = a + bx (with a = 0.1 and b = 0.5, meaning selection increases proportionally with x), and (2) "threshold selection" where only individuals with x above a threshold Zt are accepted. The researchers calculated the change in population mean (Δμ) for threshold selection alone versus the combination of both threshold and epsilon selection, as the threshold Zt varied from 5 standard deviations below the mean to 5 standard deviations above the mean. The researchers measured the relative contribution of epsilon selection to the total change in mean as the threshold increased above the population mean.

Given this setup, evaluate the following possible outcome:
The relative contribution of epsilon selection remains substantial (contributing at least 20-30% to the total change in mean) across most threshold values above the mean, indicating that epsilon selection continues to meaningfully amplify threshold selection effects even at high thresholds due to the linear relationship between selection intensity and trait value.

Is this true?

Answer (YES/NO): NO